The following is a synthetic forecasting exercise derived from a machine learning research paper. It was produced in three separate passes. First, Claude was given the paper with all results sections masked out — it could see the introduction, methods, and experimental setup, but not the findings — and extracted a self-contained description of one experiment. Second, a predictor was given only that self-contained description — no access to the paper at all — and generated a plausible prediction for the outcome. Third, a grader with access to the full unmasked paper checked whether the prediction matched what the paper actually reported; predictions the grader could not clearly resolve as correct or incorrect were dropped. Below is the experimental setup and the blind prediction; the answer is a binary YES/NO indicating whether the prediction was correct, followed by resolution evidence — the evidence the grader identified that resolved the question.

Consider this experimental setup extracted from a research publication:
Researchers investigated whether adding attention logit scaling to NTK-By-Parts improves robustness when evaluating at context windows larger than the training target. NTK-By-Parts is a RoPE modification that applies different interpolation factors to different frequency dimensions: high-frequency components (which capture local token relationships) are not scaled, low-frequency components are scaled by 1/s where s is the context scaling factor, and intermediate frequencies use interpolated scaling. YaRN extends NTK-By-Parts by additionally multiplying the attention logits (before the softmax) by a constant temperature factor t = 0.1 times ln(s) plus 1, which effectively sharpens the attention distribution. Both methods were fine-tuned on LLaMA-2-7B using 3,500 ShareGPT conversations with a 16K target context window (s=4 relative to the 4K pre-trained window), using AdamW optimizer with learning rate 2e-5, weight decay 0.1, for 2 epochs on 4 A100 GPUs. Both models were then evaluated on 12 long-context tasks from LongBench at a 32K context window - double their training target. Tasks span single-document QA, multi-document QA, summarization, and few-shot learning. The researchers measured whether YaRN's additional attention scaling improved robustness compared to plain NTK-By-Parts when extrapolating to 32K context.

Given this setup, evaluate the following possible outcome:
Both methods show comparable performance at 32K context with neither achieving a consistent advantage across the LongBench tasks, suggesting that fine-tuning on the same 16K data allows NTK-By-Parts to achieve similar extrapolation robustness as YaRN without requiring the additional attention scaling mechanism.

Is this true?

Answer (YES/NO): YES